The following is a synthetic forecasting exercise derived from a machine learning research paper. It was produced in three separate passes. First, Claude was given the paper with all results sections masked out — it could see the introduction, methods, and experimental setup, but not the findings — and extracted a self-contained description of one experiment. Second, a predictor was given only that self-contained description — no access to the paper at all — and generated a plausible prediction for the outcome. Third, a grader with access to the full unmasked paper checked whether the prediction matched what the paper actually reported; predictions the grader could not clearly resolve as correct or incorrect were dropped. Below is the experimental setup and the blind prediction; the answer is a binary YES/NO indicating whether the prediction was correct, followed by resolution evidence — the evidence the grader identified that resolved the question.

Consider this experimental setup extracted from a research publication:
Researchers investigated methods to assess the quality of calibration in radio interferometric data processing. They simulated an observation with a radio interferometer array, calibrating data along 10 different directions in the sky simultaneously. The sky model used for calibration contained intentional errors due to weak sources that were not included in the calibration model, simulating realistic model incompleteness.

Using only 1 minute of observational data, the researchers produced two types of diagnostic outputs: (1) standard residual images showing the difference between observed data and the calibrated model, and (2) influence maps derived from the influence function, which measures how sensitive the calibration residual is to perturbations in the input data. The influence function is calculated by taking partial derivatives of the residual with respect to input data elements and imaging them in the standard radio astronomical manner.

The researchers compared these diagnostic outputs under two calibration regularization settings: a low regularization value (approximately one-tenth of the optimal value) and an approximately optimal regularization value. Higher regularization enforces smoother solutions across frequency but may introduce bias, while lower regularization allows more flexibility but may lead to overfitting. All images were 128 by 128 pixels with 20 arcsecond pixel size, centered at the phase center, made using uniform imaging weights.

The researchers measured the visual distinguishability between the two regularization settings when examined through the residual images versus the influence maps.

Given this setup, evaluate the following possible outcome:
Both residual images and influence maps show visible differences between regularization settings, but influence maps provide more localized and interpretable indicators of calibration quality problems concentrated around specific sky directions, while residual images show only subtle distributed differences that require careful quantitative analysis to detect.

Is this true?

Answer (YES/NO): NO